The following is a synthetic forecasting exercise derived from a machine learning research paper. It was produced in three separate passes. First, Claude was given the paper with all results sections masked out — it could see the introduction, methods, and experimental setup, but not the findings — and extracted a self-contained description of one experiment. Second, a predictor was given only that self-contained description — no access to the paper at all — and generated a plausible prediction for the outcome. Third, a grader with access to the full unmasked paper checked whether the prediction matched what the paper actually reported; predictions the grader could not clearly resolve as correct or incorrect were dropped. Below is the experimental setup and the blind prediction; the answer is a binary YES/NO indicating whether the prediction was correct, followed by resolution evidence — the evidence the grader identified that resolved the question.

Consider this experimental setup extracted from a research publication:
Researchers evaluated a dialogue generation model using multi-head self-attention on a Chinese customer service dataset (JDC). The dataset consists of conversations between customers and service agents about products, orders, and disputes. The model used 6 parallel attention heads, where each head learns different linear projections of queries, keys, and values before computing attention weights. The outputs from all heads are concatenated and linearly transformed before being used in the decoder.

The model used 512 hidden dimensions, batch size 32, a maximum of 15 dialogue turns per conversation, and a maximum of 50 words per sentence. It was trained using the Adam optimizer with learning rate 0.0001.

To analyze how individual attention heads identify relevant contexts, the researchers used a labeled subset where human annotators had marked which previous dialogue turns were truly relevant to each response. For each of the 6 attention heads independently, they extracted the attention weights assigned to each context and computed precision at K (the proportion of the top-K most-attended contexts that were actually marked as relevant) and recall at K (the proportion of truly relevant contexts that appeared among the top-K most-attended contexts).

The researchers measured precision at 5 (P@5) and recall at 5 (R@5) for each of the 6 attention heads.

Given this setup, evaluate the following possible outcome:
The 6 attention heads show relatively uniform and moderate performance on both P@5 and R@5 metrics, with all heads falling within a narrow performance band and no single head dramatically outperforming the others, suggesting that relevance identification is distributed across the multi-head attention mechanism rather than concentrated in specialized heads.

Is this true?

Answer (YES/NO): YES